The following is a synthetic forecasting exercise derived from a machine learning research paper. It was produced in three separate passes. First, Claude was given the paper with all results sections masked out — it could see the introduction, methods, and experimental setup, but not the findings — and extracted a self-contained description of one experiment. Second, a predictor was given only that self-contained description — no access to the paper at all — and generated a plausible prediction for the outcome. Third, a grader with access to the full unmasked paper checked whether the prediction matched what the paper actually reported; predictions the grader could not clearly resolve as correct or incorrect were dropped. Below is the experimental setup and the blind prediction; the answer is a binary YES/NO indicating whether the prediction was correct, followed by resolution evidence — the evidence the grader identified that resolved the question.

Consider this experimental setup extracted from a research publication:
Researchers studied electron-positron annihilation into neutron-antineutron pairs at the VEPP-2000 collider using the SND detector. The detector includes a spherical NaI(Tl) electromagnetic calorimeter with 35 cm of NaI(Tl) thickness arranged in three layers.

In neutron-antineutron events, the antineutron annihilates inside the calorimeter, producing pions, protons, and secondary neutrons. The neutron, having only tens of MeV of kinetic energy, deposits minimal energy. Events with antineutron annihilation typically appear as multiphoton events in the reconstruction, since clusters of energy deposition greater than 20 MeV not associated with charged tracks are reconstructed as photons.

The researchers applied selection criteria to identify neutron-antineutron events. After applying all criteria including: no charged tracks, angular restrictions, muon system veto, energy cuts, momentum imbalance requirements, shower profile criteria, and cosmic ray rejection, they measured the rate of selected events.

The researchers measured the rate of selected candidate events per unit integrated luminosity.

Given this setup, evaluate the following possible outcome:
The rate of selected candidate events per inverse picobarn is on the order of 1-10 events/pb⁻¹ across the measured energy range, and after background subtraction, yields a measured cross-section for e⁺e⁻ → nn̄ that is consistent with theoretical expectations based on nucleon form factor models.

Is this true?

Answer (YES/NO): NO